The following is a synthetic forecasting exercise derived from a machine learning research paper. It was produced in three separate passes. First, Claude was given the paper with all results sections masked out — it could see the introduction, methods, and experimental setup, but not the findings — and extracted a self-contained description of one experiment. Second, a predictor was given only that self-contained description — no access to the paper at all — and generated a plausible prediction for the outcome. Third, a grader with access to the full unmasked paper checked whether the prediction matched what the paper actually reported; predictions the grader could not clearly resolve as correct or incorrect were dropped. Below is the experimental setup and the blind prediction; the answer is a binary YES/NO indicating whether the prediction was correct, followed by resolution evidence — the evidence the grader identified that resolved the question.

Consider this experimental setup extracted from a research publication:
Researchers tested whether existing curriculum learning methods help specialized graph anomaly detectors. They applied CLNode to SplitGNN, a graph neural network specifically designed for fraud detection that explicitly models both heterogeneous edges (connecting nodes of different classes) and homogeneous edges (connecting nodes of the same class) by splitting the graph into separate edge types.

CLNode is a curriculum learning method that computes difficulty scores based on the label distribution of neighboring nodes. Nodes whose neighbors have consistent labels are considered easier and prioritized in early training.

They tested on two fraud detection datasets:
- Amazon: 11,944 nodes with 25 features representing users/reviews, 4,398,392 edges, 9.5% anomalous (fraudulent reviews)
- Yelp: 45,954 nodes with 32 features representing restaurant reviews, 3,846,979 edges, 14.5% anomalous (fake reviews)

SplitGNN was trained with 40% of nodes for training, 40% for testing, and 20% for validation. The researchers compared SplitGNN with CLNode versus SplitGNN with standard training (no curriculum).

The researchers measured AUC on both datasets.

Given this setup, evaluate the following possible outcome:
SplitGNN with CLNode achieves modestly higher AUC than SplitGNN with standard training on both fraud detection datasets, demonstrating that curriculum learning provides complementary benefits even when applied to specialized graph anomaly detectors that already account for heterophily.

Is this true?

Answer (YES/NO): NO